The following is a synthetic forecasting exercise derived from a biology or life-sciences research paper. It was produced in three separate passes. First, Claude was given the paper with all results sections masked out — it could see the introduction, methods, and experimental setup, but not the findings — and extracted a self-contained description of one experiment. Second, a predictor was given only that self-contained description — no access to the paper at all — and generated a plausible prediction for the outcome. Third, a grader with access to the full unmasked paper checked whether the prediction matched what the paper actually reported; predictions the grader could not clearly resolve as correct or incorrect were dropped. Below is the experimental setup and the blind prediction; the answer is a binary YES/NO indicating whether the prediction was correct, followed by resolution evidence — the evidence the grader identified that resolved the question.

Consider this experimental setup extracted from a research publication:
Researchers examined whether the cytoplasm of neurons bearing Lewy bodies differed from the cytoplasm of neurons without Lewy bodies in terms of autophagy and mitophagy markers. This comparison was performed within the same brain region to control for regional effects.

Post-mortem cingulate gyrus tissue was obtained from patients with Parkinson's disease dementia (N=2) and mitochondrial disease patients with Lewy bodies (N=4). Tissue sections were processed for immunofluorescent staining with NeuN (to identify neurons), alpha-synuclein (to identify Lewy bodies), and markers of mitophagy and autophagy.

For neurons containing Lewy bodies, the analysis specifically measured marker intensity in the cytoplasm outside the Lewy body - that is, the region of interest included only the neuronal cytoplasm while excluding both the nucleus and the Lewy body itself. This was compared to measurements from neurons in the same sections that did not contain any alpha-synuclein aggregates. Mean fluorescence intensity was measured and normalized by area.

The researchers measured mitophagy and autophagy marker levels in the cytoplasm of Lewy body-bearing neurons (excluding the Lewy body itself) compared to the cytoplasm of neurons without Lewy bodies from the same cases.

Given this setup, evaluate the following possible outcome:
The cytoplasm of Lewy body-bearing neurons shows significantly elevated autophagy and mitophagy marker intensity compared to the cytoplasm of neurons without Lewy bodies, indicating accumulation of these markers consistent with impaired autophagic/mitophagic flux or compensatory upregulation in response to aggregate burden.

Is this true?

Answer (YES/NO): NO